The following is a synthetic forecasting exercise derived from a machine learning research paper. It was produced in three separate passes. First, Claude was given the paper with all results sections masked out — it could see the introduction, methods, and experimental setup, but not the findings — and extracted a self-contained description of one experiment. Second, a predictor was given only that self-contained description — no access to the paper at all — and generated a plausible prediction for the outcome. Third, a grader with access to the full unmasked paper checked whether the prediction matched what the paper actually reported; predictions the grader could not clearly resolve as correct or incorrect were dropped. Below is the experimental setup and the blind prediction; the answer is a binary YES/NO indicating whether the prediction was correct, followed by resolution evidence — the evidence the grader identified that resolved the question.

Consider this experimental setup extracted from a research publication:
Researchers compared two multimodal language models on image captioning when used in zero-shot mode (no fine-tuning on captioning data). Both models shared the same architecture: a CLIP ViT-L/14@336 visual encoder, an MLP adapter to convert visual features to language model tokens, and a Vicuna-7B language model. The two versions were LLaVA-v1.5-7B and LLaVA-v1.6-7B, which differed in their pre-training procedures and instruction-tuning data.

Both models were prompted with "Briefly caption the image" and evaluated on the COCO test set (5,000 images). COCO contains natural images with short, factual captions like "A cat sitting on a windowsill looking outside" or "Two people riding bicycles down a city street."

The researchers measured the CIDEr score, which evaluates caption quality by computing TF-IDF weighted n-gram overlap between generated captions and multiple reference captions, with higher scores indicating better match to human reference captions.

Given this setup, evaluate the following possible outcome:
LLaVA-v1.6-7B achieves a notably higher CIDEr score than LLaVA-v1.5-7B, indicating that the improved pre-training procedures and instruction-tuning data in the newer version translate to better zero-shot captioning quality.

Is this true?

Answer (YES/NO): NO